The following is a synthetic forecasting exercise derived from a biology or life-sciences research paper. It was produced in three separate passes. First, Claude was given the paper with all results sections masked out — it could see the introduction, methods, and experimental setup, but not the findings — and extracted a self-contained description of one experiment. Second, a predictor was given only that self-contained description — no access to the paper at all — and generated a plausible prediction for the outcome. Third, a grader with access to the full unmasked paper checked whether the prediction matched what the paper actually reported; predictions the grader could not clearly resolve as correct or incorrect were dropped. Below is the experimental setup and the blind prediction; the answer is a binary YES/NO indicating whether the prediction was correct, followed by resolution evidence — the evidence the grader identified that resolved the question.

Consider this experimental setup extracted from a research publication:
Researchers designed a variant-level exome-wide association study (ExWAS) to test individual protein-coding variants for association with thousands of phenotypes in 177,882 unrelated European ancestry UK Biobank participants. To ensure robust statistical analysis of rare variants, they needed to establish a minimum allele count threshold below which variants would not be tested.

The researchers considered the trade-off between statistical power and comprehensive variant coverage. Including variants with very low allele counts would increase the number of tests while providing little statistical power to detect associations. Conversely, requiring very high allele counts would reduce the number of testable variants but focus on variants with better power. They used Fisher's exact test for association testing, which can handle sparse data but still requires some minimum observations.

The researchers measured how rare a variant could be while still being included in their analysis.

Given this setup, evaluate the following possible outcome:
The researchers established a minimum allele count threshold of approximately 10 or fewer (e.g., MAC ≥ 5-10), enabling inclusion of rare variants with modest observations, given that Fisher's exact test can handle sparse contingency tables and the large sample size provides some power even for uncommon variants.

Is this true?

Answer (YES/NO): YES